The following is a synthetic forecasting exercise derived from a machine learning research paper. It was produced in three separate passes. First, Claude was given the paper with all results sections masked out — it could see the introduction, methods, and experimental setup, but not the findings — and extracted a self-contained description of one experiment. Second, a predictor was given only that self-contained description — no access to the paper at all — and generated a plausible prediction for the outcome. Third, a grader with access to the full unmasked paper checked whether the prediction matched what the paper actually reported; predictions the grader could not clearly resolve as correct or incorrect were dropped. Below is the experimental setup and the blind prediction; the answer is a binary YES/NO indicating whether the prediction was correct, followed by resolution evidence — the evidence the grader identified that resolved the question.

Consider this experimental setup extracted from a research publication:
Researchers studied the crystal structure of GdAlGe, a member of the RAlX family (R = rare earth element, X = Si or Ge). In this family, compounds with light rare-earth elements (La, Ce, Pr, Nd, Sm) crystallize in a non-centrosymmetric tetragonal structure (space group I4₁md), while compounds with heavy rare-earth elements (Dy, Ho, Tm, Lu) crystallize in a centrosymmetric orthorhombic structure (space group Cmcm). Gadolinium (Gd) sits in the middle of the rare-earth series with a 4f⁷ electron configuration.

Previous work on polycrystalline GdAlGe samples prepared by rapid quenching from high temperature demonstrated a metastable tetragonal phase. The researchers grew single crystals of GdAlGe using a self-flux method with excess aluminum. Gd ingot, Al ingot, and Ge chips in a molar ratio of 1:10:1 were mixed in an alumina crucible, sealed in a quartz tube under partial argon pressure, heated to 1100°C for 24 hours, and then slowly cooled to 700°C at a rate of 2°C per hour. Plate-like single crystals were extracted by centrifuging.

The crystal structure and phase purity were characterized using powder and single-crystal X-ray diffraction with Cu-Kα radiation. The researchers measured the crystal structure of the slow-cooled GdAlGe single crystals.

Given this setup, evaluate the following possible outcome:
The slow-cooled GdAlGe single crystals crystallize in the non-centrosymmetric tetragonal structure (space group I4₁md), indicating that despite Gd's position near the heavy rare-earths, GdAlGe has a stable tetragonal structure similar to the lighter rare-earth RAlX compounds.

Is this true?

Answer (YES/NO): NO